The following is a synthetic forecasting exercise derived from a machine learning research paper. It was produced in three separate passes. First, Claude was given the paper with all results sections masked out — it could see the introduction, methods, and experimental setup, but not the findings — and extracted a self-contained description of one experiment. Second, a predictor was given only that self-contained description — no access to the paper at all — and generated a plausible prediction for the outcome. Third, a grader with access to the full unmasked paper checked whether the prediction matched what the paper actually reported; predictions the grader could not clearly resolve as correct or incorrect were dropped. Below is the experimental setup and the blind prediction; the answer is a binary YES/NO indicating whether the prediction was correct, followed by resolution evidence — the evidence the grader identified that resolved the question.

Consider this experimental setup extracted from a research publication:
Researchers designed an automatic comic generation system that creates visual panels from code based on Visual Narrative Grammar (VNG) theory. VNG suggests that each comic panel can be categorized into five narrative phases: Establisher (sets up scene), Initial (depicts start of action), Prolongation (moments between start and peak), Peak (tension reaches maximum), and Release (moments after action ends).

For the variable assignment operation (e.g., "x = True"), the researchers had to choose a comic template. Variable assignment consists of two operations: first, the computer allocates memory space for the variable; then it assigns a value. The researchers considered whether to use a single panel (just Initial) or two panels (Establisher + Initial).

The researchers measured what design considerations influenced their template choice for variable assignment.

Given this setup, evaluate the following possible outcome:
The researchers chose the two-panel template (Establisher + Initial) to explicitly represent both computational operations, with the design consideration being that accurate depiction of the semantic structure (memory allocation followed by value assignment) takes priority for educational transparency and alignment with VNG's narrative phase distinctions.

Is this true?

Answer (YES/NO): NO